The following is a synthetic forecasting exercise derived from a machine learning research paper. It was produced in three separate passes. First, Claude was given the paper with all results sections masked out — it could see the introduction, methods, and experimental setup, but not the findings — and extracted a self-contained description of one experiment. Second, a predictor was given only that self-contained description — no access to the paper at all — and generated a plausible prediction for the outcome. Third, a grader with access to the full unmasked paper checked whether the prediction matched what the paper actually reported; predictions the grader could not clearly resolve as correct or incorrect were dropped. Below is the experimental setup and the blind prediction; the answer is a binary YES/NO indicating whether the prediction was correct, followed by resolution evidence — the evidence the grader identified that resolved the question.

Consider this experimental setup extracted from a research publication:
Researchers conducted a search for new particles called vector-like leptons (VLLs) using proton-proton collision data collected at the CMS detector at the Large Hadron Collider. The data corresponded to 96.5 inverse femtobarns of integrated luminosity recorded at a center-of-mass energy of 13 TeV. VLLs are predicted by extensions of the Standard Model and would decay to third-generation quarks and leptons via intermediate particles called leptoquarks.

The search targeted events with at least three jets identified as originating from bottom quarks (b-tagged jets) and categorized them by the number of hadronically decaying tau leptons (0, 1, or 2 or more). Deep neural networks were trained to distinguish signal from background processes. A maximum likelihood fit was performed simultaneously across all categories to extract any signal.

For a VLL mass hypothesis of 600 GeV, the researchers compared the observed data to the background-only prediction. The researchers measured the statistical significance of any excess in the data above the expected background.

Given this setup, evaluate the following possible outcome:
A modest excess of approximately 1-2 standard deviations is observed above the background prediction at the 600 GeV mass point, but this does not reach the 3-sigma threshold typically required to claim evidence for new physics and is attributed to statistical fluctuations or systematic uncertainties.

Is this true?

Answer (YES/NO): NO